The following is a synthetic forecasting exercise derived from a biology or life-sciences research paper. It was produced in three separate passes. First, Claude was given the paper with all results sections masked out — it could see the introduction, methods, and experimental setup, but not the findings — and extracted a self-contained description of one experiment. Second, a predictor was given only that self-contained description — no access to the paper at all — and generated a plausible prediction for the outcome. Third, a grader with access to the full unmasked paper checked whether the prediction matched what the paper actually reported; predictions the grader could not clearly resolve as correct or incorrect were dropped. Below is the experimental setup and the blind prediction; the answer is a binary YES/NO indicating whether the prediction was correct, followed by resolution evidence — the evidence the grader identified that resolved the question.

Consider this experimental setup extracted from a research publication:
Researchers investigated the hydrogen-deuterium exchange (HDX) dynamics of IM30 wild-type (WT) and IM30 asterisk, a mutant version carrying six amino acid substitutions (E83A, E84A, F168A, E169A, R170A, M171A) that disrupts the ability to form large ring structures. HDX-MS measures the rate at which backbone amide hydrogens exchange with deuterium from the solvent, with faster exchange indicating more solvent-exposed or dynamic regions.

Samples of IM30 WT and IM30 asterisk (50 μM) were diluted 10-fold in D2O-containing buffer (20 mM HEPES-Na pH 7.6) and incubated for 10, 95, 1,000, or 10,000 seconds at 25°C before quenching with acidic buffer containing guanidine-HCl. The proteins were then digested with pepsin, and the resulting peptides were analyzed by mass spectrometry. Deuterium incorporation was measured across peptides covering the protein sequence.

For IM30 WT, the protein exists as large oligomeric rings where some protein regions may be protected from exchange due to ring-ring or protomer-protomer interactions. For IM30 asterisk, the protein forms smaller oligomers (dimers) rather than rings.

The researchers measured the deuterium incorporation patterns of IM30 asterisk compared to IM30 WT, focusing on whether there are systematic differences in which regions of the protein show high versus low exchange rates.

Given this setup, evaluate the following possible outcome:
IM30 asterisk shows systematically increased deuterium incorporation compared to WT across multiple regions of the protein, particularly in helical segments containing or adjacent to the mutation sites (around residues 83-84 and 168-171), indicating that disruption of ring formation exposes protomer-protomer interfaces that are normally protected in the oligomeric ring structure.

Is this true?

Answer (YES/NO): NO